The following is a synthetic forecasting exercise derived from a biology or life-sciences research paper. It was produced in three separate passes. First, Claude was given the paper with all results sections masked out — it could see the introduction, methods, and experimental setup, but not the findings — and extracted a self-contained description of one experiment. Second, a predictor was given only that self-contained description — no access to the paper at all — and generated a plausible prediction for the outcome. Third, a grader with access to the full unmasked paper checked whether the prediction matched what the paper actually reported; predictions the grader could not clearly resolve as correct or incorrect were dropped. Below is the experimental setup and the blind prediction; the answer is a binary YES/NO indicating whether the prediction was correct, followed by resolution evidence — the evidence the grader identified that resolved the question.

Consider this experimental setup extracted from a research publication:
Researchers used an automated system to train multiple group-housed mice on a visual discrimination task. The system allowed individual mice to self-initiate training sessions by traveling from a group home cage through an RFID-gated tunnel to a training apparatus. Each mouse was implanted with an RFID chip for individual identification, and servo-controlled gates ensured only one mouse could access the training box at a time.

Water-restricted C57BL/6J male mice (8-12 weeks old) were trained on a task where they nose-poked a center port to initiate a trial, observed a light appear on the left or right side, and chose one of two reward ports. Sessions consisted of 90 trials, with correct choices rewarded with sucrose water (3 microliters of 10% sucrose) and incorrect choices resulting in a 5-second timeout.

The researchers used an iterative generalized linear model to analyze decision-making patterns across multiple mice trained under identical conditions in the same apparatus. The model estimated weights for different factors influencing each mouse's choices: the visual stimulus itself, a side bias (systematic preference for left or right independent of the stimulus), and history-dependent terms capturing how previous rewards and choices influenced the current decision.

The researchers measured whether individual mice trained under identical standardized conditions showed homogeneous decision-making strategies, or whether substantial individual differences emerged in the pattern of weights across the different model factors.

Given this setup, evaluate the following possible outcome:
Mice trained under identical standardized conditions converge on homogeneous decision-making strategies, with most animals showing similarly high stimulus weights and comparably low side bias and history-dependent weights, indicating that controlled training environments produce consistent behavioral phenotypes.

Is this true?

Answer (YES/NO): NO